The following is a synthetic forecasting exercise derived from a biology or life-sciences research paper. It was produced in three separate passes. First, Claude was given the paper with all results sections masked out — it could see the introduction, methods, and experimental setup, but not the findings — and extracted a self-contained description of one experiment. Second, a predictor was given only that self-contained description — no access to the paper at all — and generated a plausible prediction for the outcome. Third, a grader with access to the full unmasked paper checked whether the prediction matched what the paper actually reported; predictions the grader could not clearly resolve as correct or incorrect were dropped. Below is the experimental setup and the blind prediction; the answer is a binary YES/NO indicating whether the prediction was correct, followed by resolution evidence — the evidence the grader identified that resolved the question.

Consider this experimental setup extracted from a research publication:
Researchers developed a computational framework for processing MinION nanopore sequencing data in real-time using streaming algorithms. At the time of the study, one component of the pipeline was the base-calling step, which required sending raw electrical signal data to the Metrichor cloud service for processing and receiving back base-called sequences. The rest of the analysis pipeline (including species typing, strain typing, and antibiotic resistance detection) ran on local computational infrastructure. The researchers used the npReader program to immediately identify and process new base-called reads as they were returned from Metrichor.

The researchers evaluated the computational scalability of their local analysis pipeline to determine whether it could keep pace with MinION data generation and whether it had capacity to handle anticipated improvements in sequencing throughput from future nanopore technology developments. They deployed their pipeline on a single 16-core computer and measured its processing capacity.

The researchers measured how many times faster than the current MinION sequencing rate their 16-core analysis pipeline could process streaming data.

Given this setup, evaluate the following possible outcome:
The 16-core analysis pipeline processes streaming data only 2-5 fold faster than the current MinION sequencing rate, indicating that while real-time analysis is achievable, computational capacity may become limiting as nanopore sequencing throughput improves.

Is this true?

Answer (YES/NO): NO